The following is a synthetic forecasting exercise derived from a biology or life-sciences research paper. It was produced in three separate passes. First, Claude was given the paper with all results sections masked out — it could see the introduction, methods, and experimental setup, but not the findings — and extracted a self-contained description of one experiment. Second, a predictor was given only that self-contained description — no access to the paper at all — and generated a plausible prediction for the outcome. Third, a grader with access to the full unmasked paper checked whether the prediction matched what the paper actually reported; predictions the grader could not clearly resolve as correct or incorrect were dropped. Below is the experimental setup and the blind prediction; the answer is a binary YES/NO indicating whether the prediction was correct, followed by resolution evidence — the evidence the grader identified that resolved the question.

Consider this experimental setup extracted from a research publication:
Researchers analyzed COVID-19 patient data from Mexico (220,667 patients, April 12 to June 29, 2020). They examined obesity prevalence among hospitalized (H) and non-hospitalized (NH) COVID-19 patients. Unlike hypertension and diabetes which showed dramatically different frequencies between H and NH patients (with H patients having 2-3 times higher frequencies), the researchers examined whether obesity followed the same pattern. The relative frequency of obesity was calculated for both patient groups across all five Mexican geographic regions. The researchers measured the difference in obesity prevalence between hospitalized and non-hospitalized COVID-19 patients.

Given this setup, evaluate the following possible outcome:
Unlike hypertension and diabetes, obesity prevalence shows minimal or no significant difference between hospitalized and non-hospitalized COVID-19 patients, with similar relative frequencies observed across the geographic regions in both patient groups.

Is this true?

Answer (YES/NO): NO